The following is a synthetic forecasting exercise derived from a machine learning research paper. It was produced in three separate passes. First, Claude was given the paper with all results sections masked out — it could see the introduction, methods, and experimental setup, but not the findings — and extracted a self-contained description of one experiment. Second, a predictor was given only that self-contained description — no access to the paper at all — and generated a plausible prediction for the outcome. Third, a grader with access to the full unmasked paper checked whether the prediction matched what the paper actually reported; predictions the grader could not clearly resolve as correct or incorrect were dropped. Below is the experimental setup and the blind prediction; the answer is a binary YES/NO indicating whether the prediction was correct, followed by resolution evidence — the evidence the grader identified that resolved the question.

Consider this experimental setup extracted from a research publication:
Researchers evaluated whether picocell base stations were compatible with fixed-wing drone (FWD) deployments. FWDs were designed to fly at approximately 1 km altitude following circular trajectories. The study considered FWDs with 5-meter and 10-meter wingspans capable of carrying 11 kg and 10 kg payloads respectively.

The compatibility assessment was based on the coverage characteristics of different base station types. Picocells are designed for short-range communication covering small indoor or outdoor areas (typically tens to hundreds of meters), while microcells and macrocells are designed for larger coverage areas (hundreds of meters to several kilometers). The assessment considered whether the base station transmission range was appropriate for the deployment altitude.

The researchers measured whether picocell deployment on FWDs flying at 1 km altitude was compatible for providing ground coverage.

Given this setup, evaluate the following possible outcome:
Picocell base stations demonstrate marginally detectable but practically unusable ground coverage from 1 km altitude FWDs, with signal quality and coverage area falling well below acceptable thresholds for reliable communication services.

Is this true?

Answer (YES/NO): NO